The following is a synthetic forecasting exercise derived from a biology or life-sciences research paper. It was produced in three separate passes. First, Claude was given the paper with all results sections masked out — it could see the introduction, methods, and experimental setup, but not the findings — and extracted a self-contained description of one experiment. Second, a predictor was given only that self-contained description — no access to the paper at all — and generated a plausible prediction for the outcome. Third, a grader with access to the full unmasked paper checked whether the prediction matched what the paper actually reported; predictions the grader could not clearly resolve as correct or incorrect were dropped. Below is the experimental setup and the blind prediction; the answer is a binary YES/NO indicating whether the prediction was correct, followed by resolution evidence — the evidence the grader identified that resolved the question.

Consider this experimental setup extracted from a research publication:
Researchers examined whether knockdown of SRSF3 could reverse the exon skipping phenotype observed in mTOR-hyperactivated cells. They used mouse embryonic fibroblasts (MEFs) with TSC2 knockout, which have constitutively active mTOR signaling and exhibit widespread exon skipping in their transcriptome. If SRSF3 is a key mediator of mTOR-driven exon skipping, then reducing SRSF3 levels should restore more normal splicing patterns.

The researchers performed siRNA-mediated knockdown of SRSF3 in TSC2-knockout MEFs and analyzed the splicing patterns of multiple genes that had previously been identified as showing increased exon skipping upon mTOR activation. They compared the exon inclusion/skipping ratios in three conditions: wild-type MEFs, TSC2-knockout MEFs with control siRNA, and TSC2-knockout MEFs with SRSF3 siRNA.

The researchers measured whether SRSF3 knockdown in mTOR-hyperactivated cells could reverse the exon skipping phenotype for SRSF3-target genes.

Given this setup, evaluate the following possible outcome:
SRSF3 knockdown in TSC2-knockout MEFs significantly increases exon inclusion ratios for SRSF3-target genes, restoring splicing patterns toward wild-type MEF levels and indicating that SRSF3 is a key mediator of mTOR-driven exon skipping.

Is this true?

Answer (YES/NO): YES